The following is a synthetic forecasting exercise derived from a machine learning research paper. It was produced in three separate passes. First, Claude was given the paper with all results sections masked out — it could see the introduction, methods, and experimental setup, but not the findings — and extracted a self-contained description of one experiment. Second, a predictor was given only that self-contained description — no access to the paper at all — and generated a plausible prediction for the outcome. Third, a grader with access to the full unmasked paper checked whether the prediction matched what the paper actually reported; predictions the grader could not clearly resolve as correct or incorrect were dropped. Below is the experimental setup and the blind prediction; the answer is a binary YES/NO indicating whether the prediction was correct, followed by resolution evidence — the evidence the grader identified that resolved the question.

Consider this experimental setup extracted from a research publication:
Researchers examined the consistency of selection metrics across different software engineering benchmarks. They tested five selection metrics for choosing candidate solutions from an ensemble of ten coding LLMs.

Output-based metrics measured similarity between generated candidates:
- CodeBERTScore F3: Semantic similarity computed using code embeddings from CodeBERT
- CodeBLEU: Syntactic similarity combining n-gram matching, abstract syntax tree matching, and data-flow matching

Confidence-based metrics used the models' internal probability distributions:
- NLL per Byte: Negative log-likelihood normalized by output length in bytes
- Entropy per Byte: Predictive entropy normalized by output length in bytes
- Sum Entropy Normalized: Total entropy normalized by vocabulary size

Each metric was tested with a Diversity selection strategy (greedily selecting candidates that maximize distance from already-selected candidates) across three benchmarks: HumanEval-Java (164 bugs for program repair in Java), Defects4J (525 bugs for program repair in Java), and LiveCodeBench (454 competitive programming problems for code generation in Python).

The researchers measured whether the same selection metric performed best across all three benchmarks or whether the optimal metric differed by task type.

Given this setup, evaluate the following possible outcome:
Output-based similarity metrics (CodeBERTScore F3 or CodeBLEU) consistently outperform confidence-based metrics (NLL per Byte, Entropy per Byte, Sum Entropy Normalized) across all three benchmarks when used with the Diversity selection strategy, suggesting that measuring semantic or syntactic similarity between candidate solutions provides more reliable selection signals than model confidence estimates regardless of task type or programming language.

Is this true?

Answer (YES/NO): NO